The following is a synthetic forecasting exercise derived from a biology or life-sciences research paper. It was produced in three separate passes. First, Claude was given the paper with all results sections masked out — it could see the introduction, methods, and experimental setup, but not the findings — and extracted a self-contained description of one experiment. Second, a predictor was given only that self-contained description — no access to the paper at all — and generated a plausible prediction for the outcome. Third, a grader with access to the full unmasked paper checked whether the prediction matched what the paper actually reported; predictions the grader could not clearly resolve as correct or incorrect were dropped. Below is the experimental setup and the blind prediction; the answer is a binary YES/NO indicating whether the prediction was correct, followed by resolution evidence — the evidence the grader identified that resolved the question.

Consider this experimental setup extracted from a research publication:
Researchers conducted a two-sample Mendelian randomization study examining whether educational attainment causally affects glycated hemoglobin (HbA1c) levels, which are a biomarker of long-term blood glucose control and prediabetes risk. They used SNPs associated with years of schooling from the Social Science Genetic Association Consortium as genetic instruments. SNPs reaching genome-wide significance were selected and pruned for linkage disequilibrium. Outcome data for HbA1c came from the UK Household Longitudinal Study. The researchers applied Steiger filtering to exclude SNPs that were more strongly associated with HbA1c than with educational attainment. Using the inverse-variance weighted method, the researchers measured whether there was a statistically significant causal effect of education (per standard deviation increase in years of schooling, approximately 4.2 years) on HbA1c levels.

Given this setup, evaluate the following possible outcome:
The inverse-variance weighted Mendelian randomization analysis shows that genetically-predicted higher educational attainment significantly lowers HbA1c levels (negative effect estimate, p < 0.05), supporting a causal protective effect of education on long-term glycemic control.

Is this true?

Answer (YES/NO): NO